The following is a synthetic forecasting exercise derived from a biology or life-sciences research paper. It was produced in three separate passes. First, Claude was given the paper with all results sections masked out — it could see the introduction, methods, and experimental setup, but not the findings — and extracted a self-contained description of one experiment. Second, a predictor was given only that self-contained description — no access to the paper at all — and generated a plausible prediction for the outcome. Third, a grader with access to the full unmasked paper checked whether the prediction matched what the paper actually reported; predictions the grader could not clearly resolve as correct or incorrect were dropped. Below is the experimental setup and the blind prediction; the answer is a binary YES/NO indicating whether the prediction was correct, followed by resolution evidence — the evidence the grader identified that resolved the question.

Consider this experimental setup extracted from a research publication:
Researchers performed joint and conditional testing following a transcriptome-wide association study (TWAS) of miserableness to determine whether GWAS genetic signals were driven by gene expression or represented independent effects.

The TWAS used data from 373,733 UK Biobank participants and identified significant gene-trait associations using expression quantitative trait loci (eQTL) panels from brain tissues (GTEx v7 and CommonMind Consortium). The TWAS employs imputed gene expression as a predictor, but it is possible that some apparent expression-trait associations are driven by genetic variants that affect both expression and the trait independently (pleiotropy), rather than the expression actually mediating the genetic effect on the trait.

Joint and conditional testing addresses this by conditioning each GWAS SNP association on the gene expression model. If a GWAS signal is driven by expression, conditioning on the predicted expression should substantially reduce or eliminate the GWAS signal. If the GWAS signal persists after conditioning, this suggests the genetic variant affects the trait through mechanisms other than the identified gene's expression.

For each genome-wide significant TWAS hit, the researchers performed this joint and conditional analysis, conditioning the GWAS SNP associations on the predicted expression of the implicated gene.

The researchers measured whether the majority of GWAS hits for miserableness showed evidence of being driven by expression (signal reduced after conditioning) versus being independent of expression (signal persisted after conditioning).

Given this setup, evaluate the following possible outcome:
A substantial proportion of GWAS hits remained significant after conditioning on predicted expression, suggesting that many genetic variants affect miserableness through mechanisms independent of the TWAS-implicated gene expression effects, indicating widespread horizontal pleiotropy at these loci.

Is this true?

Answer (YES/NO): NO